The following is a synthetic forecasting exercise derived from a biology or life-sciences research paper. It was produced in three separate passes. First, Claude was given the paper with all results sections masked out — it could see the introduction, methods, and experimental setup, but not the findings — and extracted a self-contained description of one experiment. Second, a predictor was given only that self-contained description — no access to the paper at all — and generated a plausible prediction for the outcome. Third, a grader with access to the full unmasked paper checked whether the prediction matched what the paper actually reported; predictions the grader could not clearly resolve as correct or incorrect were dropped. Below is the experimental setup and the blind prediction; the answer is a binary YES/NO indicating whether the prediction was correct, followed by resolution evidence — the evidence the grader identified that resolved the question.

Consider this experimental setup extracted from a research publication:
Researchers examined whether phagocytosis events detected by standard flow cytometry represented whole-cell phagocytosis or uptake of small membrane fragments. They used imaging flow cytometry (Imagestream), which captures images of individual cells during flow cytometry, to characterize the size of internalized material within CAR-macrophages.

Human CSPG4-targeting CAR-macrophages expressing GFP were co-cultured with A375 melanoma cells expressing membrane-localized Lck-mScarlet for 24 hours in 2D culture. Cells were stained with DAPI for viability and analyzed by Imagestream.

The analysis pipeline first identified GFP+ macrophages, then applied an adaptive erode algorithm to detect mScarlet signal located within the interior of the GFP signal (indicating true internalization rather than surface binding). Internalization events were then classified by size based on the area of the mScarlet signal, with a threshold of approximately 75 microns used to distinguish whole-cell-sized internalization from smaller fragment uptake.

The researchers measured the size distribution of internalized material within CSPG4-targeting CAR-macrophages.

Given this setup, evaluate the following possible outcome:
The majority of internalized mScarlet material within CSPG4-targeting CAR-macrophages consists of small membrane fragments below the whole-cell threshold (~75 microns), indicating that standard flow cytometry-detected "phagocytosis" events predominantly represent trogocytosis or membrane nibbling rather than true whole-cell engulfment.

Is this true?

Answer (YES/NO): YES